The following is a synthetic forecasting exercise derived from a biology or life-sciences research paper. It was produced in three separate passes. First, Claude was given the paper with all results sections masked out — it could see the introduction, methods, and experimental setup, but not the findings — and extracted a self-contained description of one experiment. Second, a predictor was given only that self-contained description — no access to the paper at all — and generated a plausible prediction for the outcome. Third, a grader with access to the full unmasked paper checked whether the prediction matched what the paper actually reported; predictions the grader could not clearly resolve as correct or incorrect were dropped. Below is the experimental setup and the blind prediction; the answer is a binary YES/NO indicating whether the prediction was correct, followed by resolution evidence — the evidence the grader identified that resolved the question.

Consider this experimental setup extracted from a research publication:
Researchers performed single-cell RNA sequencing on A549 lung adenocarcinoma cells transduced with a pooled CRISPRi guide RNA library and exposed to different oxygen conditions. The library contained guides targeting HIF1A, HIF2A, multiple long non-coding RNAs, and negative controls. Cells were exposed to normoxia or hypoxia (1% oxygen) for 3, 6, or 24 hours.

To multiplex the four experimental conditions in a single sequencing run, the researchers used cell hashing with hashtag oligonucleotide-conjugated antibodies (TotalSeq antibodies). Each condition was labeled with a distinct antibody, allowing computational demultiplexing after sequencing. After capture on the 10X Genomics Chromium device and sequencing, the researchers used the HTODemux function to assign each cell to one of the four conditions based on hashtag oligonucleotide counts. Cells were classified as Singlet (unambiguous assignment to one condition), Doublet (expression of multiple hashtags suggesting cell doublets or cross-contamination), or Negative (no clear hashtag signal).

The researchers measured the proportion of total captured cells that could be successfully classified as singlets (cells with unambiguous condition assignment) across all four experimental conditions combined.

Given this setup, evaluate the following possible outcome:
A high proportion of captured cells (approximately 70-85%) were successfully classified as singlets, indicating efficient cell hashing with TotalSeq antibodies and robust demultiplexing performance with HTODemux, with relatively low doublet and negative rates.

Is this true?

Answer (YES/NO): YES